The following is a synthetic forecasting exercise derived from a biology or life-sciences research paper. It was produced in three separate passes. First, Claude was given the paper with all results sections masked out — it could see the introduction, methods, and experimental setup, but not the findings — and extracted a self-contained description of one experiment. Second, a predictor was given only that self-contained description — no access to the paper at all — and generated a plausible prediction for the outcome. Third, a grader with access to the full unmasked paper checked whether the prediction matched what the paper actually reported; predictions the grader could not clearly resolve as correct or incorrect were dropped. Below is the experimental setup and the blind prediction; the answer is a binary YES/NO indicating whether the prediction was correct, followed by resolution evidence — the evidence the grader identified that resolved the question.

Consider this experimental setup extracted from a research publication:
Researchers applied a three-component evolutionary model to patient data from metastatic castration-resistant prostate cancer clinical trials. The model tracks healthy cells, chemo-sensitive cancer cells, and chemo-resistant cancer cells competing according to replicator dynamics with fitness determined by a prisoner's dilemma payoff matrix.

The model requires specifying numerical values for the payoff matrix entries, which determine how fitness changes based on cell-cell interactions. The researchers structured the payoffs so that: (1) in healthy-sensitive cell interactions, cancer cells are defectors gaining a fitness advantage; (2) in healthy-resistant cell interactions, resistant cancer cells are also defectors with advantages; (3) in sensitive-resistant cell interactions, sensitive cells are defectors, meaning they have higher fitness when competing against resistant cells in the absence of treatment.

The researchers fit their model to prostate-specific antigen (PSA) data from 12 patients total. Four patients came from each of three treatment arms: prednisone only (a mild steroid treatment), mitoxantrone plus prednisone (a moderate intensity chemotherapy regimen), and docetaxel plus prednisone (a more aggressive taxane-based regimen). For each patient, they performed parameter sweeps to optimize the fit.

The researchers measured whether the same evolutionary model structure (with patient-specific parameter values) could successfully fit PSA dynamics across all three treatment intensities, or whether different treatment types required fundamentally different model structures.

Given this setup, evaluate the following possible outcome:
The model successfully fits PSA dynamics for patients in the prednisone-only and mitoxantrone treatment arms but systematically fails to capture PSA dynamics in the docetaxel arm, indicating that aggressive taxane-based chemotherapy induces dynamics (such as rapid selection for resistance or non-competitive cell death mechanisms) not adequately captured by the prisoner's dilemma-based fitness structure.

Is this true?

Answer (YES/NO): NO